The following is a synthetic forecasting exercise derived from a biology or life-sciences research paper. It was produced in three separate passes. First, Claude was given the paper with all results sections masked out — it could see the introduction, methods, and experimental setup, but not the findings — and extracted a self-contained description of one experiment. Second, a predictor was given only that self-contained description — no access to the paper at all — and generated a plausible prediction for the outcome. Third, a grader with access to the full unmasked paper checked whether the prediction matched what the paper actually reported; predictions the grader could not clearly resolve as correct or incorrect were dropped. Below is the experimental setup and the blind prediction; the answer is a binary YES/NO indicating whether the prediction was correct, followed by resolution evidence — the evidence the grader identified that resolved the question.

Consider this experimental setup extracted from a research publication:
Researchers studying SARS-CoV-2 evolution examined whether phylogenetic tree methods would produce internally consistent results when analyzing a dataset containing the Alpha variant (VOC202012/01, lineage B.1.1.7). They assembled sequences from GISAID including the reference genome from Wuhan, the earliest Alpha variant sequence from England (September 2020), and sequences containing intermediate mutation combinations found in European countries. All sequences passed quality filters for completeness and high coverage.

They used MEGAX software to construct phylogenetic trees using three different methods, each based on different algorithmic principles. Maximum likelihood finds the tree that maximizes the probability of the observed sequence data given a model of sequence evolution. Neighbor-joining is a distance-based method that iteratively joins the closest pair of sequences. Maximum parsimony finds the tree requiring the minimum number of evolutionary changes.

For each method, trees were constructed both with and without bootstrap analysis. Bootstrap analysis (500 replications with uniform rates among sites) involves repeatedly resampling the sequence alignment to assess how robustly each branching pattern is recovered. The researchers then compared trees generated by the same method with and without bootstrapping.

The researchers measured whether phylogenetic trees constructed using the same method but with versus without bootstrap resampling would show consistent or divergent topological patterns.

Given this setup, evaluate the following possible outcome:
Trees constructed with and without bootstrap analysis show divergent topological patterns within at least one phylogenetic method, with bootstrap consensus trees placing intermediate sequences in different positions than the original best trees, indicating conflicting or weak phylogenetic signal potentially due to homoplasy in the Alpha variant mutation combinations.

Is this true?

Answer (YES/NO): NO